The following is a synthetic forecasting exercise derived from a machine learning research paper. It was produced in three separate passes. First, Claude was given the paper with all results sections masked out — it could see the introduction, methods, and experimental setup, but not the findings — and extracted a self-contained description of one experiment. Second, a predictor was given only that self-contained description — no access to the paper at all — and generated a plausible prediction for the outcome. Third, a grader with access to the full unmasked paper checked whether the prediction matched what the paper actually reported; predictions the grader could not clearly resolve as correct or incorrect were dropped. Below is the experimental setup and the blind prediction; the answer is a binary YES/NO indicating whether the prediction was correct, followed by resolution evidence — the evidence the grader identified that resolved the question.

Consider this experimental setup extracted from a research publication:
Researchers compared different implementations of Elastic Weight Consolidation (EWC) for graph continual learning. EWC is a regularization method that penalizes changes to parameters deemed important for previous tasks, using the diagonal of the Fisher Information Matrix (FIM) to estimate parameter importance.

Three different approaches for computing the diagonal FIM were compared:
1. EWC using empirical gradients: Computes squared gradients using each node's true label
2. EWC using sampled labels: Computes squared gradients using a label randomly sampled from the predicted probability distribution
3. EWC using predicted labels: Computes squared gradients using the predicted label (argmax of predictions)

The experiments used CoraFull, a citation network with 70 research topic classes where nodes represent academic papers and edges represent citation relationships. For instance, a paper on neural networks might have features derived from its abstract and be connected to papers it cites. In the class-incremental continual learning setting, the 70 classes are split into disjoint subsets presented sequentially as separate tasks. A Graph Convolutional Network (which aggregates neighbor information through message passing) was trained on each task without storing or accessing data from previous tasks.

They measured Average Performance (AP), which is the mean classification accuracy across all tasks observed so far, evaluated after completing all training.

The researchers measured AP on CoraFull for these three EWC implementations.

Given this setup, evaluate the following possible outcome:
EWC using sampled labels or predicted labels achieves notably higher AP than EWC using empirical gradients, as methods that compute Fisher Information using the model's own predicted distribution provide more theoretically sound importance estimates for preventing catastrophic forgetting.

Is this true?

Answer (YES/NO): NO